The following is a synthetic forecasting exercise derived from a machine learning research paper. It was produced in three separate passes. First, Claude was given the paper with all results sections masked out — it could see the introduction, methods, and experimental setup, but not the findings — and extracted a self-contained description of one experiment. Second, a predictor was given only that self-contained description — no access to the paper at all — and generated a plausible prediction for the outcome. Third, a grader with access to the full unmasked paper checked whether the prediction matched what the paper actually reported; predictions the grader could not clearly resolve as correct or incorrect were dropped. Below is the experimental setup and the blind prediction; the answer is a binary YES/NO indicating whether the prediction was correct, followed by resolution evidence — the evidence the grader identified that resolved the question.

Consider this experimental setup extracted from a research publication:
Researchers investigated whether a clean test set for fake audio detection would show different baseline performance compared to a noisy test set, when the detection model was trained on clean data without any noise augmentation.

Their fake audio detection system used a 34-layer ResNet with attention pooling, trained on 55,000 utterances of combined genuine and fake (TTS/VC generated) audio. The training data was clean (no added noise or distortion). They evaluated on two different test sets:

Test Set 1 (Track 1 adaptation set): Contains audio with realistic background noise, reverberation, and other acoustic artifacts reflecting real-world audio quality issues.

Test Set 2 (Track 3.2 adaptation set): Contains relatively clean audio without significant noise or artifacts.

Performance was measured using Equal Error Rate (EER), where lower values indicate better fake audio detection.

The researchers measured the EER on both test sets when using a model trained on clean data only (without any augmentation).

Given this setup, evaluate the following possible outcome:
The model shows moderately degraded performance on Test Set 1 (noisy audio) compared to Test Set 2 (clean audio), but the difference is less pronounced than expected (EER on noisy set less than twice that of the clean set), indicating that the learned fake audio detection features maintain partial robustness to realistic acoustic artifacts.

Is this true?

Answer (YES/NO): NO